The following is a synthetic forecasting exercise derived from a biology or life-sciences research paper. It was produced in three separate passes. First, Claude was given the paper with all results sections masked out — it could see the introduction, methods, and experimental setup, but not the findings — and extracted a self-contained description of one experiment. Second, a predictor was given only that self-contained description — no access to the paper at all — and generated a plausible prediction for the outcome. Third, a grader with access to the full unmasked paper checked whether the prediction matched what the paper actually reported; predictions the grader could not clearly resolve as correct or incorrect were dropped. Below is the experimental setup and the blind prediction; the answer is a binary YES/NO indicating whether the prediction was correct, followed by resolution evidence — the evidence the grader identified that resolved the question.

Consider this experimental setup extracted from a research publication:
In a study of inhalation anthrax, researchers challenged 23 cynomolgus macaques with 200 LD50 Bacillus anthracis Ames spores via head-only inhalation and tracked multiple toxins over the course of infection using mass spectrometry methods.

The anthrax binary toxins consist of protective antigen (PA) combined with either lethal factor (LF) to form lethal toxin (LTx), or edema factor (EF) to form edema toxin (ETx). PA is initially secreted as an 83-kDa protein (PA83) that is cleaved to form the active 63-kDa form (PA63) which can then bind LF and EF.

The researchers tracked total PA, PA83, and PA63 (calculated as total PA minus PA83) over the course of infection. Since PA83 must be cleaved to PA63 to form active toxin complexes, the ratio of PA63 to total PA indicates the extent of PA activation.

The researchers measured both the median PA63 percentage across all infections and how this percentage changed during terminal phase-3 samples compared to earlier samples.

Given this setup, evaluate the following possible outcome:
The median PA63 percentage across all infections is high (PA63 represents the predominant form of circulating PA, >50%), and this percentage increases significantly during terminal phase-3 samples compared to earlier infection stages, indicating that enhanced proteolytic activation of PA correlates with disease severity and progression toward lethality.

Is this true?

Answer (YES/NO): NO